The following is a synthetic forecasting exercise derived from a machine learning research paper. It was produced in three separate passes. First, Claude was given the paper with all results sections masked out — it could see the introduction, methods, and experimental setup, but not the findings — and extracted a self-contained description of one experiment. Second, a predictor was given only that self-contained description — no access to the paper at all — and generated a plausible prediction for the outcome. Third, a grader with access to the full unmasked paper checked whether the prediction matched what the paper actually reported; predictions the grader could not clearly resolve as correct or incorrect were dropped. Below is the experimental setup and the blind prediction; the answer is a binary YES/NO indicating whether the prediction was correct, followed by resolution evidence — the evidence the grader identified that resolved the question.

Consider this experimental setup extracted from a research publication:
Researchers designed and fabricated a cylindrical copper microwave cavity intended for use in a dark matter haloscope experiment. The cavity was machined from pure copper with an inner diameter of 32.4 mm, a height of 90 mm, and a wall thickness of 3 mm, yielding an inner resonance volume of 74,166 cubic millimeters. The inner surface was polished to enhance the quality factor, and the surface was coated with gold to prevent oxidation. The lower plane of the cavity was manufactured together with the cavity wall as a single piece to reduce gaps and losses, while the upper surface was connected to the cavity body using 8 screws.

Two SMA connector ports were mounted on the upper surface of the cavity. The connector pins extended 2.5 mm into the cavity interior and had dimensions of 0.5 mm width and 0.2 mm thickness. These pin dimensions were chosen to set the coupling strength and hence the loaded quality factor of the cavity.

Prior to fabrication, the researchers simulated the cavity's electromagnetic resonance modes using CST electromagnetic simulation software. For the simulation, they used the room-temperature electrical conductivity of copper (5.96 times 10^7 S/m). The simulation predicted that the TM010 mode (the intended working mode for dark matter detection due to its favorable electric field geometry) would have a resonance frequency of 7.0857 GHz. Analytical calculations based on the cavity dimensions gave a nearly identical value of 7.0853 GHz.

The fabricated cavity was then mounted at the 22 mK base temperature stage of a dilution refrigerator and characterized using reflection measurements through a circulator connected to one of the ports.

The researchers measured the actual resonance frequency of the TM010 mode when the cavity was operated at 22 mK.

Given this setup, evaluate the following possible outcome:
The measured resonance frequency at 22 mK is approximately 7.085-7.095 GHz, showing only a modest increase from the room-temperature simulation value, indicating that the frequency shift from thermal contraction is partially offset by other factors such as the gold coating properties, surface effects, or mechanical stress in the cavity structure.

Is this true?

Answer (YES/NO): NO